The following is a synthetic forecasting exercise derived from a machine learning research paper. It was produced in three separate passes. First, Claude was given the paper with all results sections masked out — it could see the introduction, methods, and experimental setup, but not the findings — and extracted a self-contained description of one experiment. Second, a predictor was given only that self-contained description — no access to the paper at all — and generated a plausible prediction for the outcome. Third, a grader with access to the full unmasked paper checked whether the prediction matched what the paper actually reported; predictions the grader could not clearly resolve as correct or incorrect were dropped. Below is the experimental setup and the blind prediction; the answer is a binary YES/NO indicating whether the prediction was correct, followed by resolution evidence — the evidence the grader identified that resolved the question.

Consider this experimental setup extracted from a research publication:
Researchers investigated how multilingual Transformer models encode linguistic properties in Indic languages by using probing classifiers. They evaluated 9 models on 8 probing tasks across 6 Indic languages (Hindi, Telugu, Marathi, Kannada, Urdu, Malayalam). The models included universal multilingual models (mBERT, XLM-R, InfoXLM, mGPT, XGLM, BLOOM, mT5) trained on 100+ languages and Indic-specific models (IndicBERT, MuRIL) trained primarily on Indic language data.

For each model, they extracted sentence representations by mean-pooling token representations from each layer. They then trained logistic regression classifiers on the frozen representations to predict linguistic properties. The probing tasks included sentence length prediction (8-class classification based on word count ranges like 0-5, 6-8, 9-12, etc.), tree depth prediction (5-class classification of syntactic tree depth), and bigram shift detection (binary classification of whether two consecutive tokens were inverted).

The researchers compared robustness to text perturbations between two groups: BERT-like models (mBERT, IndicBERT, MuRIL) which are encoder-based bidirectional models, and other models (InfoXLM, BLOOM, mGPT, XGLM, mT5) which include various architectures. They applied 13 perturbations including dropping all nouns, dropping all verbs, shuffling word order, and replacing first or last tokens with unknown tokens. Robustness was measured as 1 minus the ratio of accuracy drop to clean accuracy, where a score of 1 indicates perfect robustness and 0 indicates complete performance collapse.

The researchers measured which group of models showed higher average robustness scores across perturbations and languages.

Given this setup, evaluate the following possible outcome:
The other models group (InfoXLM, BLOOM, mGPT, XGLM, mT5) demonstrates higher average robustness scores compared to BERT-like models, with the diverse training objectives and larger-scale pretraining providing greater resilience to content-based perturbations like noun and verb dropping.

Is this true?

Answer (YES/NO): YES